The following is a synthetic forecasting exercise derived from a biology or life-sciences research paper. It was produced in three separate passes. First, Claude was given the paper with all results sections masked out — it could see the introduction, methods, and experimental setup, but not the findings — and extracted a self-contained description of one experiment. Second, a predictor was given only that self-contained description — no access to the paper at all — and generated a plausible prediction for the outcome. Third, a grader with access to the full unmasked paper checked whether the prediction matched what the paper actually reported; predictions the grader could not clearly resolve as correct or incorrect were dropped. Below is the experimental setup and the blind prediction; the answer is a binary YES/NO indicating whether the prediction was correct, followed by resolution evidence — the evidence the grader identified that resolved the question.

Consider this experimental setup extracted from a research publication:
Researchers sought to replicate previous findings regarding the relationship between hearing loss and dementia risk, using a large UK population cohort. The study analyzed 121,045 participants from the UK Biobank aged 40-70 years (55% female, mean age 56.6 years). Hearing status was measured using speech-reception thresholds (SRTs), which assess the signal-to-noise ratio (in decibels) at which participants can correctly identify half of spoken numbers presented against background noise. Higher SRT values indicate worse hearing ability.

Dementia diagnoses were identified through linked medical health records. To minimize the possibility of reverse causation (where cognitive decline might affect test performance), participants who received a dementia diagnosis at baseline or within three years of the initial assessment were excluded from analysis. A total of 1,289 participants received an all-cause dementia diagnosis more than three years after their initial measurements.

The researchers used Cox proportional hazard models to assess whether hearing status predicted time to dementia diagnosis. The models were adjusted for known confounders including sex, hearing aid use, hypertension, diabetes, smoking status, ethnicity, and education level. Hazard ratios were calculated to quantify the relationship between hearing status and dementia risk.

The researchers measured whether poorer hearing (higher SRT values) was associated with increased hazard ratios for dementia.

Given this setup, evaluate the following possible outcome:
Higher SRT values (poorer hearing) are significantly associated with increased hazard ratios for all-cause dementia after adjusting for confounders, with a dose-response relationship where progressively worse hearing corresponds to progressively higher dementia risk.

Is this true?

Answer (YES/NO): YES